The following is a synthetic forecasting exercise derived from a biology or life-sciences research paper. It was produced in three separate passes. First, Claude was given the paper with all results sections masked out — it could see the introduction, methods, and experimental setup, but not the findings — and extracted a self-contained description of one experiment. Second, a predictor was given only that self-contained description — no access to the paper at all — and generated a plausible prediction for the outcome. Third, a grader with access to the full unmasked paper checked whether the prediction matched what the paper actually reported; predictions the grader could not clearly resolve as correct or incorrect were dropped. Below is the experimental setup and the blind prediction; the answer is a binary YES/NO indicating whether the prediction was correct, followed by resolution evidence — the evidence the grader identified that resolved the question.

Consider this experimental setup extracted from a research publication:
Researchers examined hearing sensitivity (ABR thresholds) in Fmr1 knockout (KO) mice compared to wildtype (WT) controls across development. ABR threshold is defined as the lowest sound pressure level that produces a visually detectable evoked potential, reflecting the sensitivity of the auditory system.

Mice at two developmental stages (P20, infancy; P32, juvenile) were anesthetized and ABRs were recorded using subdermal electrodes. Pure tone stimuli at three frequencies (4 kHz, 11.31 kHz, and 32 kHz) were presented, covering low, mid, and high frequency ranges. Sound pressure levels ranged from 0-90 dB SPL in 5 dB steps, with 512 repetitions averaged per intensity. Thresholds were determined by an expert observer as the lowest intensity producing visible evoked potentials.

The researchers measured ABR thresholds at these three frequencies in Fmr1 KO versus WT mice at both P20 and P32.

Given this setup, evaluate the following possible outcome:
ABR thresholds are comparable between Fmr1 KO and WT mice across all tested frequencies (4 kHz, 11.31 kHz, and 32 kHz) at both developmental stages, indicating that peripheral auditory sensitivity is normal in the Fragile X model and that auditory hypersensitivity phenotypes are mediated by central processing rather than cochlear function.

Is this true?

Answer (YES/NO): NO